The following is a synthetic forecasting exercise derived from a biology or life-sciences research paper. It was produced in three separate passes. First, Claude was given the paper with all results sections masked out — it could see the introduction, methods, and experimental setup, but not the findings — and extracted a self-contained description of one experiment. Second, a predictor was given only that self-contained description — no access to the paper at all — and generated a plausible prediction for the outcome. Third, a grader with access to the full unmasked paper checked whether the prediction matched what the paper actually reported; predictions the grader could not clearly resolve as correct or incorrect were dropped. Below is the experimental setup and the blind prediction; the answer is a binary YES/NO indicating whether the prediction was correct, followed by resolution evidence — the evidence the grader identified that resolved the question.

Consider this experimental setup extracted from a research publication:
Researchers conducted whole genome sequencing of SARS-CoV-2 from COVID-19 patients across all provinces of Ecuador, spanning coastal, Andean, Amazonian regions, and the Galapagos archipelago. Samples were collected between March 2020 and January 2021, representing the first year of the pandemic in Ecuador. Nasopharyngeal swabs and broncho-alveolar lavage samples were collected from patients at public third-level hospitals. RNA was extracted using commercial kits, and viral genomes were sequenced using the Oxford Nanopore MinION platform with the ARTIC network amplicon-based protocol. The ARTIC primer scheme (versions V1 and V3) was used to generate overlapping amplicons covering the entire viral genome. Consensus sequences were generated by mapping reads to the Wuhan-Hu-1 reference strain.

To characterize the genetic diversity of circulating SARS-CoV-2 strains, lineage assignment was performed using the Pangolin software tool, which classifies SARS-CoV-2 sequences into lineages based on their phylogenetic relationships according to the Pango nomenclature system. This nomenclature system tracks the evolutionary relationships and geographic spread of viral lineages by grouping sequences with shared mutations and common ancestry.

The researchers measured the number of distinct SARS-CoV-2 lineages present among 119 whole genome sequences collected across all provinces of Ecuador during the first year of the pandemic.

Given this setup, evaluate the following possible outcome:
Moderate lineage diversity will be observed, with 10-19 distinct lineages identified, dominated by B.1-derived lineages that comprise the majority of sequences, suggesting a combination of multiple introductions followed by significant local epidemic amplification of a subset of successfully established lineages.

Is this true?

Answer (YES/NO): NO